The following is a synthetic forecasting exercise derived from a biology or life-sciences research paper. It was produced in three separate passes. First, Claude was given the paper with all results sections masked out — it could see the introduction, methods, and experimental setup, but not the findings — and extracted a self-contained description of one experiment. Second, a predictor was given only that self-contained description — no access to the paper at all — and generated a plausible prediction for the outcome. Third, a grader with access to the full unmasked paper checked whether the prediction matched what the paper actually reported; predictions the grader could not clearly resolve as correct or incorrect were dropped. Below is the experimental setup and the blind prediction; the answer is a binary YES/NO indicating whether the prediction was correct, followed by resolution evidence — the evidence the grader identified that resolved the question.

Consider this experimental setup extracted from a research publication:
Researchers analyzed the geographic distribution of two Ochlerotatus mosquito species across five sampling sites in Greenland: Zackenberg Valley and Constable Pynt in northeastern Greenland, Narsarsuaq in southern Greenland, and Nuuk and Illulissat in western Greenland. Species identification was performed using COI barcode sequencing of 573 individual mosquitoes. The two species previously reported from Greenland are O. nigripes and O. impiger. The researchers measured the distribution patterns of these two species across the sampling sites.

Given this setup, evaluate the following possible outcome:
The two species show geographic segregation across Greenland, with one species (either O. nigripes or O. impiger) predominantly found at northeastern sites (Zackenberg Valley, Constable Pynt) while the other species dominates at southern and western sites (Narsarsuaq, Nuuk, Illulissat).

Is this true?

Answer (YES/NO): NO